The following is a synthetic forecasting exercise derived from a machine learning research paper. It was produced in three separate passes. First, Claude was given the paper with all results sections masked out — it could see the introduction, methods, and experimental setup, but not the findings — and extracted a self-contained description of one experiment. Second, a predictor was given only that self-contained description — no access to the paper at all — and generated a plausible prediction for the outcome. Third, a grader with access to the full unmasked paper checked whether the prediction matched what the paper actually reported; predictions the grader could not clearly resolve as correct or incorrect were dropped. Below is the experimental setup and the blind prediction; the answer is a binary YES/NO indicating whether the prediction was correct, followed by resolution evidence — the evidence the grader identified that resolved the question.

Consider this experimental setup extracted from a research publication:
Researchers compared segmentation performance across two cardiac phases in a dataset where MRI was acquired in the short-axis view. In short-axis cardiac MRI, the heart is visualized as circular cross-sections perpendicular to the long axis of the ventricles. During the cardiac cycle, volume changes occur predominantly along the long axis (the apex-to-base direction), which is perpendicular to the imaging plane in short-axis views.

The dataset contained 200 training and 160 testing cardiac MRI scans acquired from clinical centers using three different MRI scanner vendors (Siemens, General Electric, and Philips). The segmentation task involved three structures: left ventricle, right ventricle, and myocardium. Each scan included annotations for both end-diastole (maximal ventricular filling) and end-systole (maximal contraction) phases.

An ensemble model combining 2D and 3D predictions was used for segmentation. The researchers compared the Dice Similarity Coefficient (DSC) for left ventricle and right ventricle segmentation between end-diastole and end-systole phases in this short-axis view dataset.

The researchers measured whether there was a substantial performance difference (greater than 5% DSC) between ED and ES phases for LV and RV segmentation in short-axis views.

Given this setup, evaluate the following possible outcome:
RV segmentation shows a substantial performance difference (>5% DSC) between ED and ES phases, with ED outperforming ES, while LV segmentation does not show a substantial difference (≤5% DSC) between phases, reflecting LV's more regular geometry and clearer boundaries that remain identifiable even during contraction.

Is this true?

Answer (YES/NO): NO